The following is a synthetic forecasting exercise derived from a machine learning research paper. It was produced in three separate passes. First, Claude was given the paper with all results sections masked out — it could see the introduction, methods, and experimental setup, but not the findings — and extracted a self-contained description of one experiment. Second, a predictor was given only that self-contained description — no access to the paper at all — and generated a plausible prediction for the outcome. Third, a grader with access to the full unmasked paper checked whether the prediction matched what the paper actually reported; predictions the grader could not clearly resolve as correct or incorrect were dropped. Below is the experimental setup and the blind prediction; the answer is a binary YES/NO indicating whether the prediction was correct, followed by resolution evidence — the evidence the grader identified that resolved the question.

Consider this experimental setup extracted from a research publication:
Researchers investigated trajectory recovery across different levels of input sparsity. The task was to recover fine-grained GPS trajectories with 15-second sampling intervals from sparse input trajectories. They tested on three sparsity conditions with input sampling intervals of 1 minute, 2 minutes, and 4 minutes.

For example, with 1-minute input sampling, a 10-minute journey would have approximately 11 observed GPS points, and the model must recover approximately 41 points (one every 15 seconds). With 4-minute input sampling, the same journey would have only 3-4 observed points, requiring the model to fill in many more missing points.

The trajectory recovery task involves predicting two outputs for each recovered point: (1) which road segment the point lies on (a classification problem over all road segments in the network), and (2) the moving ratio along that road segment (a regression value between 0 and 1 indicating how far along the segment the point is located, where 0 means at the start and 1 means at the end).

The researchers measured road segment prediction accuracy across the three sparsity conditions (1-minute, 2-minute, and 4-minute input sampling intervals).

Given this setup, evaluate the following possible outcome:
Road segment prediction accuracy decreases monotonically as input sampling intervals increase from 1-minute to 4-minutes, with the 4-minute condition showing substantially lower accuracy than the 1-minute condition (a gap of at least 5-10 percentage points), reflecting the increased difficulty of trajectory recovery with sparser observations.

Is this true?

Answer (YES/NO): YES